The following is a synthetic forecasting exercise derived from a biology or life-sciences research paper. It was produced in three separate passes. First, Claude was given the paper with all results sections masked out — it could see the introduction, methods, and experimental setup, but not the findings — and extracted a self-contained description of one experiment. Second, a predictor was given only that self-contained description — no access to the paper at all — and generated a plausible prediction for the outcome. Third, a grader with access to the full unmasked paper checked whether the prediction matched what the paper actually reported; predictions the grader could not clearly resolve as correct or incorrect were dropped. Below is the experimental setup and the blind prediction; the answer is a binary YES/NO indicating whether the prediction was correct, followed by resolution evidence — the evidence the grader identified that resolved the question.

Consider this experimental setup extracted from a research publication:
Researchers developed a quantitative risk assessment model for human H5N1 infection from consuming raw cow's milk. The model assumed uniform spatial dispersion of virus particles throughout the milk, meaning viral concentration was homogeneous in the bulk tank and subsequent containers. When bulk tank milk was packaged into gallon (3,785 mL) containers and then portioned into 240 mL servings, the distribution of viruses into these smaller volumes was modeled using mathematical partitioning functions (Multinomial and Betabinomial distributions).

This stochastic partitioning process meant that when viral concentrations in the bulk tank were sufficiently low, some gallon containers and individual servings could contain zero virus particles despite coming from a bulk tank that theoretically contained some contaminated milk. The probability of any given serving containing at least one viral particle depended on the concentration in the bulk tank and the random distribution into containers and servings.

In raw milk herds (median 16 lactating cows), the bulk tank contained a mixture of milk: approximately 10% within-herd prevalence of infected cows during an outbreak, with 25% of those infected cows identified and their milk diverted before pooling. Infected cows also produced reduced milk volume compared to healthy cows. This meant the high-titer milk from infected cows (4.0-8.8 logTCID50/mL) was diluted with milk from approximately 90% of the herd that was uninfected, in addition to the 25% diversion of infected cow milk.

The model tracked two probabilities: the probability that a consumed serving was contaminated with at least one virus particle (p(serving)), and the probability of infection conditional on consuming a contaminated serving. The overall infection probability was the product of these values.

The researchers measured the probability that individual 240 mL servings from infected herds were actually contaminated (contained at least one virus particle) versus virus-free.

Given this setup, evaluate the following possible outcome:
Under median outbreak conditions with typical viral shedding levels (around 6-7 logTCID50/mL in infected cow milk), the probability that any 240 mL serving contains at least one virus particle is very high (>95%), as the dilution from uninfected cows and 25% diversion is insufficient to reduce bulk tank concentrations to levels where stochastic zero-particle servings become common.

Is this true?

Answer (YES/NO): NO